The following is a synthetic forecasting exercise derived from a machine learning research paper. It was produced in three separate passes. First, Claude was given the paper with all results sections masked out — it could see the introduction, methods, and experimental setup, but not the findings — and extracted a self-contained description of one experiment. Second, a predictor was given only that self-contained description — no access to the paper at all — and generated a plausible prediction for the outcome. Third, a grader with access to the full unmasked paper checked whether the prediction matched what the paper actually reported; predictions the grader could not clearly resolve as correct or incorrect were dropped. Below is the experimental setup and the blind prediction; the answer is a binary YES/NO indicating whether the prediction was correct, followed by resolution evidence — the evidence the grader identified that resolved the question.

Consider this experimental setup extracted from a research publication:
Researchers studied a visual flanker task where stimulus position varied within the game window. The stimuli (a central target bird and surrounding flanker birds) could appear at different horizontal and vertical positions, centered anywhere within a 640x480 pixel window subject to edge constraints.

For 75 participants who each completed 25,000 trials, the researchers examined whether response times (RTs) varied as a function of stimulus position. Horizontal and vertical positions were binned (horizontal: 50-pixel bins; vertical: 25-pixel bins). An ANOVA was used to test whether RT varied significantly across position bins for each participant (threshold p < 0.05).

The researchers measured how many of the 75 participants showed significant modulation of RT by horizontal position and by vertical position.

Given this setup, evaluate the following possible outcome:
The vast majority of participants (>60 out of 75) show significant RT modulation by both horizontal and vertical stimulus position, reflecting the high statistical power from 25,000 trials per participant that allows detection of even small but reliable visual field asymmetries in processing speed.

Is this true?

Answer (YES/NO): YES